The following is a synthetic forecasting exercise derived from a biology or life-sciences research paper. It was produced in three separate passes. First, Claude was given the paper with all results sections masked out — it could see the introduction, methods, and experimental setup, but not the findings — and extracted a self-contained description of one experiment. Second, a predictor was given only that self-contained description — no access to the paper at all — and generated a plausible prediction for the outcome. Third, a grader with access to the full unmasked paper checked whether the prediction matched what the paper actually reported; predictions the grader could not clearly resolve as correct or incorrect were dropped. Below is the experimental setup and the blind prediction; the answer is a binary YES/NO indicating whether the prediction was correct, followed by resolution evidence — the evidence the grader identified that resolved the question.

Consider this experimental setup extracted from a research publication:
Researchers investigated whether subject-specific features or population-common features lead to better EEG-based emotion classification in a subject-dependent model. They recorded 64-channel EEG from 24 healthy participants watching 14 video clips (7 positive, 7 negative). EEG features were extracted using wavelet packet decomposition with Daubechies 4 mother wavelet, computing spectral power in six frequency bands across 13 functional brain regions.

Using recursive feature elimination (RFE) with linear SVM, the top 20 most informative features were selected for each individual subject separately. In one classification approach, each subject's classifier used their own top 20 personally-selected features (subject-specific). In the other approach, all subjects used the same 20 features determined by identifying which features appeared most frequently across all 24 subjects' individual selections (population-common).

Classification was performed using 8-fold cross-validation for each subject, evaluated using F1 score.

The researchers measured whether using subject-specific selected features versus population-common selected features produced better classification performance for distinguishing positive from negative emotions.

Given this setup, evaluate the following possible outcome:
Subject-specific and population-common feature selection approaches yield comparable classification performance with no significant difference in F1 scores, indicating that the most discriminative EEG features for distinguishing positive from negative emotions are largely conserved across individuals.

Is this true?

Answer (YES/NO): YES